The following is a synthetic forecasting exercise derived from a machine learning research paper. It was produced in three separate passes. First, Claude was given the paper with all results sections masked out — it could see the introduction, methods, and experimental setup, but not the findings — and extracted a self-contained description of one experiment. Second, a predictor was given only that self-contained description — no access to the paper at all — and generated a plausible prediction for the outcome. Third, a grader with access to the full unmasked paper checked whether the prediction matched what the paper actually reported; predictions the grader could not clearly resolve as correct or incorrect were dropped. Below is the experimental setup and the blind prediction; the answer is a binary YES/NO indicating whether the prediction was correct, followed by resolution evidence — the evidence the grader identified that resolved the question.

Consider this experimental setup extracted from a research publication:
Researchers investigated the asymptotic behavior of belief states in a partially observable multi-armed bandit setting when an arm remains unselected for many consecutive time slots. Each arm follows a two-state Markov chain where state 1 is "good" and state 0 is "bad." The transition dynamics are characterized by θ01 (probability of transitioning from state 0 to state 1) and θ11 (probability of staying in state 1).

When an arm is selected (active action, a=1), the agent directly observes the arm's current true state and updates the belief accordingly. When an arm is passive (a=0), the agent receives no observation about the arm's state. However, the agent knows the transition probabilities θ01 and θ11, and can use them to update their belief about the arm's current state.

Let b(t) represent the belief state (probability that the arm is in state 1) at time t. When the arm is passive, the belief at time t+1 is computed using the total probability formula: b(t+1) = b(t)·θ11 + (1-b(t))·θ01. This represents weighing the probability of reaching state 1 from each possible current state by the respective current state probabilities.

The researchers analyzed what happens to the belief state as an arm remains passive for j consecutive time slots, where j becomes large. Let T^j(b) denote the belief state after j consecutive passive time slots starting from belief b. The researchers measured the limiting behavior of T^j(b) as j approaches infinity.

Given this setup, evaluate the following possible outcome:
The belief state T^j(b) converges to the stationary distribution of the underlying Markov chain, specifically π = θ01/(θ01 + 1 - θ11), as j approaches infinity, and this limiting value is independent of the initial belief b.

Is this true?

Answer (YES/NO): YES